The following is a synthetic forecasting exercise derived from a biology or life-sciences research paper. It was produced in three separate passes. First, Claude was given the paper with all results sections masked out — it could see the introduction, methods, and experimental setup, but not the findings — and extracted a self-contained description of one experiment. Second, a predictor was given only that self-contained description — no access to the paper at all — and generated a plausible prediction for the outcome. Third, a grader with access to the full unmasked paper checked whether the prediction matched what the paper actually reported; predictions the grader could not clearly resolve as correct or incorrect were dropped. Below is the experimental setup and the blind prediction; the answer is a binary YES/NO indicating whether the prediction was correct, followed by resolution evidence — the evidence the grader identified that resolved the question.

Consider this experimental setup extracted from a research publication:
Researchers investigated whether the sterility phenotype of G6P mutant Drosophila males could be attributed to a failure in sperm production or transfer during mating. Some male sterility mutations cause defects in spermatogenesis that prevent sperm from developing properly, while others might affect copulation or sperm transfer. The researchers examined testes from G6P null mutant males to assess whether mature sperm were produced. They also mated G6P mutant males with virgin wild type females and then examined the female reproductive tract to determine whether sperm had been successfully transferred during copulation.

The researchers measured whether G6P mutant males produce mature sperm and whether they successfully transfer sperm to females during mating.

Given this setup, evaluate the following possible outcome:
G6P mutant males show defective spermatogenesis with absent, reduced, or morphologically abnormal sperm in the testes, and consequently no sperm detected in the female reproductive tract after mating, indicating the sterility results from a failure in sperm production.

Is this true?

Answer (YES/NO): NO